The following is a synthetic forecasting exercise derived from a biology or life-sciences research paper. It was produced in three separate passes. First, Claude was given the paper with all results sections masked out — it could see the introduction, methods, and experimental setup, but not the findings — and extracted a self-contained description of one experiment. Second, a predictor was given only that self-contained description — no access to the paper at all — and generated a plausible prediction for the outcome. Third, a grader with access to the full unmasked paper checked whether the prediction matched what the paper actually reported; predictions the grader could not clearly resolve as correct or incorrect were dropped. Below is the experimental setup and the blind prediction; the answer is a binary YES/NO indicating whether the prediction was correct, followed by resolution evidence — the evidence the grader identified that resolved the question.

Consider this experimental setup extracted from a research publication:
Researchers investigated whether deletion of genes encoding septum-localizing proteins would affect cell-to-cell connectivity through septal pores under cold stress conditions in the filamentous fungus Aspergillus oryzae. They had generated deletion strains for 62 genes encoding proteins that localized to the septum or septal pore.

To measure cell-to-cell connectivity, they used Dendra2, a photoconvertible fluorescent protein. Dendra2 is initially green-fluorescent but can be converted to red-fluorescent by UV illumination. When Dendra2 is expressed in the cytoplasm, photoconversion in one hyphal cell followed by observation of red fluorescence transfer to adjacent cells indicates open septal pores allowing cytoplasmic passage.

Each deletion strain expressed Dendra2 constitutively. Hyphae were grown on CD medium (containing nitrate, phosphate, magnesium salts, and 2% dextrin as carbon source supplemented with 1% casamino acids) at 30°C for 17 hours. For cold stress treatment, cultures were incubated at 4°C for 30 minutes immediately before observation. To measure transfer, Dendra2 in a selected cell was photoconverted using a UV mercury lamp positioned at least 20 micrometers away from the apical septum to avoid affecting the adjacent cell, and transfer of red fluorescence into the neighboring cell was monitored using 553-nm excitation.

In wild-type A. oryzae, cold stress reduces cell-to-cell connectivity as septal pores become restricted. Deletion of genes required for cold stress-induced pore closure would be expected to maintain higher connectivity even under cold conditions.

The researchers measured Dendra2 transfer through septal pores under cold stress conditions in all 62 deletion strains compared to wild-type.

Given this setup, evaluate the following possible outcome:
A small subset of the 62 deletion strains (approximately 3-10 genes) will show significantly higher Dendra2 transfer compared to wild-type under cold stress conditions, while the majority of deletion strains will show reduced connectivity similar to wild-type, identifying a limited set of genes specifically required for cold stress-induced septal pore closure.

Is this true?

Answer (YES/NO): YES